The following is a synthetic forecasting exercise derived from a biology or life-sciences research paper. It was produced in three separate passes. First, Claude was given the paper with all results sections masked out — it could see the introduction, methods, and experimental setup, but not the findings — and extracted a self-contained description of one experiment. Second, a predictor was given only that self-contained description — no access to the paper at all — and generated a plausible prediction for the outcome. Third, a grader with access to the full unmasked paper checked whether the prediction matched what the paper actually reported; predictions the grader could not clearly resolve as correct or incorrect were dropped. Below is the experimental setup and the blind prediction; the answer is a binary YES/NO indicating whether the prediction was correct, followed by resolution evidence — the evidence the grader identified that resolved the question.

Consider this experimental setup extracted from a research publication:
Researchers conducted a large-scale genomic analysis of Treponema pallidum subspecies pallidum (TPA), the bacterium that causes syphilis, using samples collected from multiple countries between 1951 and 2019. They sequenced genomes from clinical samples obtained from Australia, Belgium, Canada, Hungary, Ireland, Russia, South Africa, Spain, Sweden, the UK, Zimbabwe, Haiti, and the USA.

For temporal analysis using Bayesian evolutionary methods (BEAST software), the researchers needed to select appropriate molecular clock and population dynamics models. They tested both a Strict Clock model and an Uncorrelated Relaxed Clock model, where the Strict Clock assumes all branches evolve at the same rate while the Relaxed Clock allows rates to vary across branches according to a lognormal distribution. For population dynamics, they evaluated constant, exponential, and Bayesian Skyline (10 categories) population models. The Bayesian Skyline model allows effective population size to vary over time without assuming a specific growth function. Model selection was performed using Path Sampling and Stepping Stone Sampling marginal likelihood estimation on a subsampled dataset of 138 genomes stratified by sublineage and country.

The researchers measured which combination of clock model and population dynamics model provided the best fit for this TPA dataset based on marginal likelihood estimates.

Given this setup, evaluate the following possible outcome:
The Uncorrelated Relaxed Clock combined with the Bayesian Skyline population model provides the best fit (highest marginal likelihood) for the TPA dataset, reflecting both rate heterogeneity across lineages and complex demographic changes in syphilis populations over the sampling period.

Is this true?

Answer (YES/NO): NO